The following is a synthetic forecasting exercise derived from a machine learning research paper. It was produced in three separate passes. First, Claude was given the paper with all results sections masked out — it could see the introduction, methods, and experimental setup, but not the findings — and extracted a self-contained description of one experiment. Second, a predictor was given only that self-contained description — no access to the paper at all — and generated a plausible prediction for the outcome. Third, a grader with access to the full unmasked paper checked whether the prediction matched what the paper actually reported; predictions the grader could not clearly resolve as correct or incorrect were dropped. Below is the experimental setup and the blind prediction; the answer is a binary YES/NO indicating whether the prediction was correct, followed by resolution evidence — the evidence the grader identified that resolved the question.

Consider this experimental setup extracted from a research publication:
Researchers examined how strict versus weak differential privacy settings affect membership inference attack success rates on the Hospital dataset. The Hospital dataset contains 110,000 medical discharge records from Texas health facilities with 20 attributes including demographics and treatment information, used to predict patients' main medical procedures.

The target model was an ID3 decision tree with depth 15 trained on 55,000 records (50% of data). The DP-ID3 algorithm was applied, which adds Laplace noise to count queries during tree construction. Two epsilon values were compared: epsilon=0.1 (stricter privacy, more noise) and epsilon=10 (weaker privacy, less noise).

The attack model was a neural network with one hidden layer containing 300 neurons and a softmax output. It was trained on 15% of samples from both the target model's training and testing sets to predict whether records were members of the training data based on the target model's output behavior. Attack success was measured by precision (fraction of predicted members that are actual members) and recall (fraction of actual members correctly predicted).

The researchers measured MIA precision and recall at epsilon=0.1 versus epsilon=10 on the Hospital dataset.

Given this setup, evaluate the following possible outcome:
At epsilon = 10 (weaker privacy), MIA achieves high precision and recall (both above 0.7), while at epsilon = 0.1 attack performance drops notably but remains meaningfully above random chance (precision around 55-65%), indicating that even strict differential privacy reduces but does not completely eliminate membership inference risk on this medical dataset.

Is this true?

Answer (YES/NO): NO